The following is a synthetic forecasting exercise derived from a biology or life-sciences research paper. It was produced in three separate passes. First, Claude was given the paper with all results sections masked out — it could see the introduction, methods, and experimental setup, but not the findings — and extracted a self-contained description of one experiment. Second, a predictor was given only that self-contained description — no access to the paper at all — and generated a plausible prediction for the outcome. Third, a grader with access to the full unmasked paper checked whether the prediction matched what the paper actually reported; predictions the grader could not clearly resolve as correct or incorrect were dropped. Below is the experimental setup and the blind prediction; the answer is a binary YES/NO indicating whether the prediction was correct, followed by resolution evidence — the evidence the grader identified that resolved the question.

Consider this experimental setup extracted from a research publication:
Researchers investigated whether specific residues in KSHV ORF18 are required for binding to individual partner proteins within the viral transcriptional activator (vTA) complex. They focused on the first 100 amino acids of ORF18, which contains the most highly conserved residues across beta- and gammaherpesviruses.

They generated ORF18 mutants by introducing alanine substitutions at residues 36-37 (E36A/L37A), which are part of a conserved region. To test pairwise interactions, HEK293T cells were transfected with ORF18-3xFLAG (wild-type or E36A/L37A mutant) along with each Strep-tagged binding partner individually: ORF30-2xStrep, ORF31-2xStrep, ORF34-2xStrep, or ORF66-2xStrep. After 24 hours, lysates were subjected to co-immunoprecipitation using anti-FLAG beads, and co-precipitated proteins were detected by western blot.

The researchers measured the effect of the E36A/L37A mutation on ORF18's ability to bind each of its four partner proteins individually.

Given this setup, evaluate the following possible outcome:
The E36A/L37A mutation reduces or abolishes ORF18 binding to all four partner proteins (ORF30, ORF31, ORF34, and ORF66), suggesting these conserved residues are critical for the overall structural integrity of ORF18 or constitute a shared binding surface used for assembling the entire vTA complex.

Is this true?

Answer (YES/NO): NO